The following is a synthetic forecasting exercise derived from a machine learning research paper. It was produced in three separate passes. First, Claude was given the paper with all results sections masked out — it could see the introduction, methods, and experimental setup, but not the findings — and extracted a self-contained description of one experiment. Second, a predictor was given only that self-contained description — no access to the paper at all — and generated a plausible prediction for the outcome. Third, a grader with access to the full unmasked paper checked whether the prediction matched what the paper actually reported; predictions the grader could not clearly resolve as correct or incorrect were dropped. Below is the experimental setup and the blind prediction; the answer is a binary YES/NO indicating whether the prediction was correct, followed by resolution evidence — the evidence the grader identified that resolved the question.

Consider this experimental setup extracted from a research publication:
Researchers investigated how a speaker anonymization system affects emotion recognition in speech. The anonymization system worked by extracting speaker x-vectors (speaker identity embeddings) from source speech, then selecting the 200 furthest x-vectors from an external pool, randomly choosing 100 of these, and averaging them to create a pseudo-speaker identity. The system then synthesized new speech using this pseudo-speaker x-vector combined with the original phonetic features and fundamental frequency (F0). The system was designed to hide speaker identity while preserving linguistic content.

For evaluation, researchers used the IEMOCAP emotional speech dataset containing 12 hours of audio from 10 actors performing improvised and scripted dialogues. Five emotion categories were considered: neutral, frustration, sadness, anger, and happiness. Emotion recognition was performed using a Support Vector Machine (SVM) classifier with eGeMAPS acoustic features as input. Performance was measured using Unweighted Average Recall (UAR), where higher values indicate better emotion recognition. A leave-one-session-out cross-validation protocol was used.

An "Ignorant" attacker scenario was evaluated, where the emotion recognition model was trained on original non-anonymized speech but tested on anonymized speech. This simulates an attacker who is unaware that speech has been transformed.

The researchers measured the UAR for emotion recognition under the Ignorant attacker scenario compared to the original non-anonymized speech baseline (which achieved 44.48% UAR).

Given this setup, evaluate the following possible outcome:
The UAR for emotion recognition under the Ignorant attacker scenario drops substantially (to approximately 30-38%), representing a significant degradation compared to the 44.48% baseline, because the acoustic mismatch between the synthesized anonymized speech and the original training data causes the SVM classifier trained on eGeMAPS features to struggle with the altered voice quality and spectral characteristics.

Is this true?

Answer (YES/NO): NO